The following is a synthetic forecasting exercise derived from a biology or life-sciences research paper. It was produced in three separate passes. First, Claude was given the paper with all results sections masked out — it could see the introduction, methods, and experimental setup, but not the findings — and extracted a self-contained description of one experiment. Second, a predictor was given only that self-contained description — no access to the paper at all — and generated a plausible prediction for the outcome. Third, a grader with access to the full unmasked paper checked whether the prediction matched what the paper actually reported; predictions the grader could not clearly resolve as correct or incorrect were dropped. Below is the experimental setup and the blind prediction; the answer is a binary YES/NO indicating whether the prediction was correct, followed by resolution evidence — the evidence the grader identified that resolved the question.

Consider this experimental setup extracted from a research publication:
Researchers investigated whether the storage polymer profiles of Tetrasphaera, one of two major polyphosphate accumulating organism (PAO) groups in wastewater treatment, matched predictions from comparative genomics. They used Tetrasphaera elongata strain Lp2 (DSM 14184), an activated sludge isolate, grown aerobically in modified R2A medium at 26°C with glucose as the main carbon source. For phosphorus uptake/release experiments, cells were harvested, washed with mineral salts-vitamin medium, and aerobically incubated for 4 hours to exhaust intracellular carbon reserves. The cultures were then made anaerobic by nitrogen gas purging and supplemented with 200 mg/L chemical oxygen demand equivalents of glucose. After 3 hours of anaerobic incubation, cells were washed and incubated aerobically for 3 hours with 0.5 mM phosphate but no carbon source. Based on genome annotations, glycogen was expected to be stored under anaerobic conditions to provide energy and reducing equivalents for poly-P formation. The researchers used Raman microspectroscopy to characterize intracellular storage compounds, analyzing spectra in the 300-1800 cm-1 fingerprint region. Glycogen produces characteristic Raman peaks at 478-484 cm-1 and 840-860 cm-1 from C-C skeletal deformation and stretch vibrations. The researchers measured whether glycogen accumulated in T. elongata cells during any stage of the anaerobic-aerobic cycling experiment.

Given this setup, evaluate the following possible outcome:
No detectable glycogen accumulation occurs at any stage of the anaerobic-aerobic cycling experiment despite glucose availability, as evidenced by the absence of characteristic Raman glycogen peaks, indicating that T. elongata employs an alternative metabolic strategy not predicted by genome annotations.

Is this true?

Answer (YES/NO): YES